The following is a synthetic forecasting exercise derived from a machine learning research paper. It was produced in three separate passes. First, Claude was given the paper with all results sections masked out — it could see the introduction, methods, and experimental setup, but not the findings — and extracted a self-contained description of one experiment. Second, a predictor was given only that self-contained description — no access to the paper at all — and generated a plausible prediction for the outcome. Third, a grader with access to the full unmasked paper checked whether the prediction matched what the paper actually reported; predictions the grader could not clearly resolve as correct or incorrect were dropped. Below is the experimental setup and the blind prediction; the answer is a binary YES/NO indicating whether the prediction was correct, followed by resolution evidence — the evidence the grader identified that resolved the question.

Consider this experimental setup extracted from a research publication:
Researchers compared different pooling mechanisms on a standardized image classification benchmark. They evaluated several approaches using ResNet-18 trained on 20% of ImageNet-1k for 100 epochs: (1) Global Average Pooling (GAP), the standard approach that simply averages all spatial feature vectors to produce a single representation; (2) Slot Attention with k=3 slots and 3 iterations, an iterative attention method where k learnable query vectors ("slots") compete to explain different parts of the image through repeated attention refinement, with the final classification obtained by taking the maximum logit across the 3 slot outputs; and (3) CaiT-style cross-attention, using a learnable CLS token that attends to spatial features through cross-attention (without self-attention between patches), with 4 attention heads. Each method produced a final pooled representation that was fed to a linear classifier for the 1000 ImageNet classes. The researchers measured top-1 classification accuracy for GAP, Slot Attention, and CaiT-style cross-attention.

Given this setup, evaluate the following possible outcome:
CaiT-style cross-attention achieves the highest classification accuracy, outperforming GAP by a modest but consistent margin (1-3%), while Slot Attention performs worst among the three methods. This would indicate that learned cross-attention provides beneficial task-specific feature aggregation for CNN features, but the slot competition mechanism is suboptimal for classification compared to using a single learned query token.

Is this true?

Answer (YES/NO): NO